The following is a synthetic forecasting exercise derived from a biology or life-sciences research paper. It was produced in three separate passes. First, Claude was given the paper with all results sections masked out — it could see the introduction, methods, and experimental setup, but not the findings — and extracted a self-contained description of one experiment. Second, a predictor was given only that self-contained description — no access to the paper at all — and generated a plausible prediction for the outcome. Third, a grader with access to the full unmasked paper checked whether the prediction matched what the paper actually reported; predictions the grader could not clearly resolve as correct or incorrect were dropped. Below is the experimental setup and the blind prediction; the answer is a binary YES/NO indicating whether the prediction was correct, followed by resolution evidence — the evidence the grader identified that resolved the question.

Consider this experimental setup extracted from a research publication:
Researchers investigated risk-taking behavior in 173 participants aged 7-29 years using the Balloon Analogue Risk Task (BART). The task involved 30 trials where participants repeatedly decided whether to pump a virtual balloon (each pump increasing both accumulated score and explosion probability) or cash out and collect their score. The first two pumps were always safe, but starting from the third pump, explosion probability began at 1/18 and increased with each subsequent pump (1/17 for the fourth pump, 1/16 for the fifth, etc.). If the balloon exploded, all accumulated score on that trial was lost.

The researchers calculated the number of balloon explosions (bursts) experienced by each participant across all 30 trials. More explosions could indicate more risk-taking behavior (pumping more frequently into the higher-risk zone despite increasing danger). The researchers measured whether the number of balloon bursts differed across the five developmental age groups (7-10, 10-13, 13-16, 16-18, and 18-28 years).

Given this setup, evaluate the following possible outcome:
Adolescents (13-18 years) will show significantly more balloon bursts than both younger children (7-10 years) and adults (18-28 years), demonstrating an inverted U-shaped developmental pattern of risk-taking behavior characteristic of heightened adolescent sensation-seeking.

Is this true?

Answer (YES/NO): NO